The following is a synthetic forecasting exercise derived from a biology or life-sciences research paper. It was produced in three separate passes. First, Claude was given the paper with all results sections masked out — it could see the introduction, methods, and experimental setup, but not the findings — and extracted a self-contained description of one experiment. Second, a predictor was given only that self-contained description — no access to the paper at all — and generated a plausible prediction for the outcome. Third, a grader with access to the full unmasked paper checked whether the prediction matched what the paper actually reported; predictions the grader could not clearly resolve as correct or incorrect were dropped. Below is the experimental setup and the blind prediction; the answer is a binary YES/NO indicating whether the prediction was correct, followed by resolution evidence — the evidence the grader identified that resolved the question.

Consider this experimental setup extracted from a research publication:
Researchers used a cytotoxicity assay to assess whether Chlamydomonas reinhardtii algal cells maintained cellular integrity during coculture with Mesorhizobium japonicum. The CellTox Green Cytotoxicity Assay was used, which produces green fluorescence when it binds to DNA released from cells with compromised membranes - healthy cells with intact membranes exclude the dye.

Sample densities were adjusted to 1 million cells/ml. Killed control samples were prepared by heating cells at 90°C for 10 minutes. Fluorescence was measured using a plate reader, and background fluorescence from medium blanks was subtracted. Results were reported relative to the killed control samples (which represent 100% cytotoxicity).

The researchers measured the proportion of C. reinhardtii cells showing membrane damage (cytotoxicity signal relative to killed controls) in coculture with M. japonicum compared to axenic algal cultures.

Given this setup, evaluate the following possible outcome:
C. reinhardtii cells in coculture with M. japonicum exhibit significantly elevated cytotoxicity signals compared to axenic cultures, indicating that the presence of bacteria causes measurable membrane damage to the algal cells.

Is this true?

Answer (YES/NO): NO